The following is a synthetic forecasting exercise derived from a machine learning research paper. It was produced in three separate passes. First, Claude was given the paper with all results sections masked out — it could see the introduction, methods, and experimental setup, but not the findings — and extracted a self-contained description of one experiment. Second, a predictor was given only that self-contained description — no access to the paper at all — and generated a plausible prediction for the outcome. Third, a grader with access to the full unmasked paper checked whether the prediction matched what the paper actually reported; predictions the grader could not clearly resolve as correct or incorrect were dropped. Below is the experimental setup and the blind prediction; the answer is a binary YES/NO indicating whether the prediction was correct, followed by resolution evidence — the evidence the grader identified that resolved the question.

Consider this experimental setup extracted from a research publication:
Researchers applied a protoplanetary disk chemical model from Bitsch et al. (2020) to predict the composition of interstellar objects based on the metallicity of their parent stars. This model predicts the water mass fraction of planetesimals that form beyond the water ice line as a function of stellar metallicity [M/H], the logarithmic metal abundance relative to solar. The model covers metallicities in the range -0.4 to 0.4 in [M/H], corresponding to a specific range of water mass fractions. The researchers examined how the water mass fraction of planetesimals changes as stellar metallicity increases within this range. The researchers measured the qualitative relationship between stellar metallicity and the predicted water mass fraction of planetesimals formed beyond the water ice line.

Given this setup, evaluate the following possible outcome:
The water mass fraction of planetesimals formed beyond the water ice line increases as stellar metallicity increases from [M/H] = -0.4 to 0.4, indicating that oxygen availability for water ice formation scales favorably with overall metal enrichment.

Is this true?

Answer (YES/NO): NO